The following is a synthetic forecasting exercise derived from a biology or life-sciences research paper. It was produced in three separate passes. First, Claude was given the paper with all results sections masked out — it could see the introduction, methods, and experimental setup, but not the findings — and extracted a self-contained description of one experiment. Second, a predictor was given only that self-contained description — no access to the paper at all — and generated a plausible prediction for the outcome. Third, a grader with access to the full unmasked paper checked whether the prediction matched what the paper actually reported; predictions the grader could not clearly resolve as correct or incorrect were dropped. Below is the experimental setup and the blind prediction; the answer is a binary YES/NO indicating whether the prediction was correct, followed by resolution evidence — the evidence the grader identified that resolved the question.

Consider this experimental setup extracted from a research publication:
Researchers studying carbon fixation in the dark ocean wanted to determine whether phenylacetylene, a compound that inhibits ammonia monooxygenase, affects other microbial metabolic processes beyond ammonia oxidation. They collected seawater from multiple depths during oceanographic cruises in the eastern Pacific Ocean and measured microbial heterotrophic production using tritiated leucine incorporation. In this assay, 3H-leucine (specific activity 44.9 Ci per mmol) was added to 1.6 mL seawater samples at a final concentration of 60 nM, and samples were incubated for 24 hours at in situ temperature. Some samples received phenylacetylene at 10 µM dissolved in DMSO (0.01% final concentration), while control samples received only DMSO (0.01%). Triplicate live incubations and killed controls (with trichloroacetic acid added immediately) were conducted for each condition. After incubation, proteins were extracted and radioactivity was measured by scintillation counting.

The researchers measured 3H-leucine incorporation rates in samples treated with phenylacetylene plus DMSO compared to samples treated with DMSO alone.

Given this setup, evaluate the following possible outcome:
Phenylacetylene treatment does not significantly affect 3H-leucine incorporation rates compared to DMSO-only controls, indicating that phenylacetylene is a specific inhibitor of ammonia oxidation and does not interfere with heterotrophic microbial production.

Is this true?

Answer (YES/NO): YES